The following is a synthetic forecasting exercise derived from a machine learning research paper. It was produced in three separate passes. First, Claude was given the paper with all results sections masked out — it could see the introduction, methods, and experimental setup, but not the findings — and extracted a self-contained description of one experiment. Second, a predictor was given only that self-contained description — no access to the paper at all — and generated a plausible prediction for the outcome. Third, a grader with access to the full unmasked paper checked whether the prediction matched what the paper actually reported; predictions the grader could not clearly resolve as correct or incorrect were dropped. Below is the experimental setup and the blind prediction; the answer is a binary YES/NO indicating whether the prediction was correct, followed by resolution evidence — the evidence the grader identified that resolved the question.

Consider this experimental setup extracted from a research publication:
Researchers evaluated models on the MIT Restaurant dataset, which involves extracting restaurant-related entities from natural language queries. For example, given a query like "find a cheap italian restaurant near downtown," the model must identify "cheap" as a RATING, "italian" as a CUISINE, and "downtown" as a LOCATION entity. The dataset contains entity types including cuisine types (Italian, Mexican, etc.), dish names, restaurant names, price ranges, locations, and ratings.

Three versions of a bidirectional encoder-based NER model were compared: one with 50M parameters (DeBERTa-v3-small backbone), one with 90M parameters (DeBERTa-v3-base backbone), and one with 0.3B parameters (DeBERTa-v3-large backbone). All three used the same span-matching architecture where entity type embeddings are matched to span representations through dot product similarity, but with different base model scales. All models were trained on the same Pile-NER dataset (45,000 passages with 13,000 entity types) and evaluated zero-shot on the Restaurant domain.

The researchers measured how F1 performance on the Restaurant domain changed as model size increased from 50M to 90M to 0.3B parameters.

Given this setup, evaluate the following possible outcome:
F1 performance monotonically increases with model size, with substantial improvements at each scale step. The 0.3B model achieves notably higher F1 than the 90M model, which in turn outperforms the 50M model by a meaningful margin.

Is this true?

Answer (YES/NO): YES